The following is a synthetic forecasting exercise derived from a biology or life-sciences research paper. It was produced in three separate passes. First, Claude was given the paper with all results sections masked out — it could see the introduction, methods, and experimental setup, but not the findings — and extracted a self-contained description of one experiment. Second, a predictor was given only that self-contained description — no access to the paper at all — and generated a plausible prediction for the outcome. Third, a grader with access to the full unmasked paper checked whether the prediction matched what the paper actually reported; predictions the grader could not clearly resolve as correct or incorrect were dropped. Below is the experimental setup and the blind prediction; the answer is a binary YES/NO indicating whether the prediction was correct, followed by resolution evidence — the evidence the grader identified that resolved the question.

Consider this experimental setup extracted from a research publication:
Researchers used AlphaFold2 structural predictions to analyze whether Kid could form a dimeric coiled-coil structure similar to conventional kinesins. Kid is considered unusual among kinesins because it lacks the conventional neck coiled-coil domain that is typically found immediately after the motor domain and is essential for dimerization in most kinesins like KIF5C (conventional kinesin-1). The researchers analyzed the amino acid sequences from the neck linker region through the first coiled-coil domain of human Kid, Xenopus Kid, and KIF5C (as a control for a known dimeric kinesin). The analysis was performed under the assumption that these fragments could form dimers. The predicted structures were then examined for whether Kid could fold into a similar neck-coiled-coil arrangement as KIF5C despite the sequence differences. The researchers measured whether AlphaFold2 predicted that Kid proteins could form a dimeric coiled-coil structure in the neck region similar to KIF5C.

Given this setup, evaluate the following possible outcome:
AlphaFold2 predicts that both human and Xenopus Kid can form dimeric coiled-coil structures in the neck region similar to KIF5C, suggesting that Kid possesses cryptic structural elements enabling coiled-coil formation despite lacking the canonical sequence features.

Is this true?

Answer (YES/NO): NO